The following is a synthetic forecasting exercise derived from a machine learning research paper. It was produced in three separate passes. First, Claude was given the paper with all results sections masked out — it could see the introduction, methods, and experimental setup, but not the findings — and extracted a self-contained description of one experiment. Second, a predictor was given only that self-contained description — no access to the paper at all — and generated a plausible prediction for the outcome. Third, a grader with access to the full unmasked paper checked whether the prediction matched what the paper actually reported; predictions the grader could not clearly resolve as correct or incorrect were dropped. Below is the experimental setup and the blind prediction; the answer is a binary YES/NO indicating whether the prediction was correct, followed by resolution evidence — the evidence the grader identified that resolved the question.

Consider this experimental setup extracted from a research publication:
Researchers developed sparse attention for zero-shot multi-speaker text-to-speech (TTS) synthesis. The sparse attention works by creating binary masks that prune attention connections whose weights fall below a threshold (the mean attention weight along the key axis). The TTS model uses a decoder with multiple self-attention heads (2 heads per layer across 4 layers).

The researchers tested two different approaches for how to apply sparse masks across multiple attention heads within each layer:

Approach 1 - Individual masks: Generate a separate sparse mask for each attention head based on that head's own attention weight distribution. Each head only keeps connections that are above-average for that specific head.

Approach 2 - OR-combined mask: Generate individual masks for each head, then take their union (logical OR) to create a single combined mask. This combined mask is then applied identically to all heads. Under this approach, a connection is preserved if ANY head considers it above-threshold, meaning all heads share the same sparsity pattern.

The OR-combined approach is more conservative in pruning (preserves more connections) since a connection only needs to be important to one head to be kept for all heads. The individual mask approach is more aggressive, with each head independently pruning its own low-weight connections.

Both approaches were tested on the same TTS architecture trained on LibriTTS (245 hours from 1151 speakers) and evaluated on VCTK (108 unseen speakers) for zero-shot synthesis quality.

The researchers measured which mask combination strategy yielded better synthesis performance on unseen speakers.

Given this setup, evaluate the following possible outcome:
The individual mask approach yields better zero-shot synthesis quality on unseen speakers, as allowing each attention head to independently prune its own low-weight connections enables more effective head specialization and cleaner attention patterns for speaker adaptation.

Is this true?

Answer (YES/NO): NO